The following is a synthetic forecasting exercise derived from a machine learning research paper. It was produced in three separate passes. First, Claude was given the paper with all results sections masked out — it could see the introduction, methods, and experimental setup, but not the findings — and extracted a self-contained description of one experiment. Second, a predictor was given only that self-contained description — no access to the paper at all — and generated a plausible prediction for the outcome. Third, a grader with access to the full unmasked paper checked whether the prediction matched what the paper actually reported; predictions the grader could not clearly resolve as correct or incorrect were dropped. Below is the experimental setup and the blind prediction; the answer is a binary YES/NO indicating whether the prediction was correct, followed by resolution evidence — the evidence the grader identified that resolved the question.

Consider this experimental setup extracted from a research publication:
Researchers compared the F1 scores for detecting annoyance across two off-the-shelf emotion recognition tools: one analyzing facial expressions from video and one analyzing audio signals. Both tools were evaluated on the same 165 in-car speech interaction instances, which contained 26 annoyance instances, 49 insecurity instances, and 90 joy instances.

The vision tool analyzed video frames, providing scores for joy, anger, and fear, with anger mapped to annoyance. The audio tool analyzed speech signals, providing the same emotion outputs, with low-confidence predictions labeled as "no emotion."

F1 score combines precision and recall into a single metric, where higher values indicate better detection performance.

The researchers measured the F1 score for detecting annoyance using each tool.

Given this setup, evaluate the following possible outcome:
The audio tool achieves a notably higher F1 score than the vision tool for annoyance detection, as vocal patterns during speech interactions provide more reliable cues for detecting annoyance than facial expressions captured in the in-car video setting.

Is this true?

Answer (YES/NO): NO